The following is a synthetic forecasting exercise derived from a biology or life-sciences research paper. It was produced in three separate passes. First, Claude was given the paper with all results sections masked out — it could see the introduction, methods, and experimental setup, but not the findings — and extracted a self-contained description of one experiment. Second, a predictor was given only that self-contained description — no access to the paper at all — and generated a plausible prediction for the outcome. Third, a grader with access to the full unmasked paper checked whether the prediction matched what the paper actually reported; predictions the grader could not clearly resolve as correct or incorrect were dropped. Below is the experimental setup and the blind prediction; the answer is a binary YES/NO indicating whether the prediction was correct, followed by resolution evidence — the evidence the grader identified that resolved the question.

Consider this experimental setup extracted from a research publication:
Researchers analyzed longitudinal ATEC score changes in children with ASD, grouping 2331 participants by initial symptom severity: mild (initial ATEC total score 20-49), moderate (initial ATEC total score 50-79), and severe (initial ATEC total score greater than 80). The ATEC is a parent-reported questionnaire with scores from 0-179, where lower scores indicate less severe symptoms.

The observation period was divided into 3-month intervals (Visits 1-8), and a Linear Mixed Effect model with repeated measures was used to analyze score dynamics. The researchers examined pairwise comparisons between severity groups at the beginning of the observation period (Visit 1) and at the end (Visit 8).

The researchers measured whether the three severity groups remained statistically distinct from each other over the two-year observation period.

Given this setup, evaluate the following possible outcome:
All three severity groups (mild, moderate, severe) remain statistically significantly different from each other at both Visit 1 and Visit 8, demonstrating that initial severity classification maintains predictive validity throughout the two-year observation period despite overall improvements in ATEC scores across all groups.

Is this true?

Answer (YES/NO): NO